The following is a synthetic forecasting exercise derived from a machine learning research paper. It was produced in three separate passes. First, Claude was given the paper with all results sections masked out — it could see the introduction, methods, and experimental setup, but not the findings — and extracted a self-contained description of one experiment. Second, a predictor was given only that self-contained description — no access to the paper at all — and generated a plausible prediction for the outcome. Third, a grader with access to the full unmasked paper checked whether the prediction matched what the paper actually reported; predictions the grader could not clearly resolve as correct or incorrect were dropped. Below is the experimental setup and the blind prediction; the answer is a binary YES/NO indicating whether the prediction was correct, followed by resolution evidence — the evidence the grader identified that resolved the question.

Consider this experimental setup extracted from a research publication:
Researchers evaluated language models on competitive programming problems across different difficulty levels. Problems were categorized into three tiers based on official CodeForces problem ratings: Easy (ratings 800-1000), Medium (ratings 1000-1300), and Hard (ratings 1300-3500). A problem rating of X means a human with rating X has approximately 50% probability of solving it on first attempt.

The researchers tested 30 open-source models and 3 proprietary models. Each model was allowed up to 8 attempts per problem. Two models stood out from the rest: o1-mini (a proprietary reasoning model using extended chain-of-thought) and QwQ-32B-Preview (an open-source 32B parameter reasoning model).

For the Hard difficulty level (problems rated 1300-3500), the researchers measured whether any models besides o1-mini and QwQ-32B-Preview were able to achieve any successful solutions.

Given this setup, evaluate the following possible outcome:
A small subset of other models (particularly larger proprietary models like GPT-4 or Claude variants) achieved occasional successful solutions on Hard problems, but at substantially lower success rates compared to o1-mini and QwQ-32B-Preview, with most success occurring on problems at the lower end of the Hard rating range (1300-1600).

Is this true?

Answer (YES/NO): NO